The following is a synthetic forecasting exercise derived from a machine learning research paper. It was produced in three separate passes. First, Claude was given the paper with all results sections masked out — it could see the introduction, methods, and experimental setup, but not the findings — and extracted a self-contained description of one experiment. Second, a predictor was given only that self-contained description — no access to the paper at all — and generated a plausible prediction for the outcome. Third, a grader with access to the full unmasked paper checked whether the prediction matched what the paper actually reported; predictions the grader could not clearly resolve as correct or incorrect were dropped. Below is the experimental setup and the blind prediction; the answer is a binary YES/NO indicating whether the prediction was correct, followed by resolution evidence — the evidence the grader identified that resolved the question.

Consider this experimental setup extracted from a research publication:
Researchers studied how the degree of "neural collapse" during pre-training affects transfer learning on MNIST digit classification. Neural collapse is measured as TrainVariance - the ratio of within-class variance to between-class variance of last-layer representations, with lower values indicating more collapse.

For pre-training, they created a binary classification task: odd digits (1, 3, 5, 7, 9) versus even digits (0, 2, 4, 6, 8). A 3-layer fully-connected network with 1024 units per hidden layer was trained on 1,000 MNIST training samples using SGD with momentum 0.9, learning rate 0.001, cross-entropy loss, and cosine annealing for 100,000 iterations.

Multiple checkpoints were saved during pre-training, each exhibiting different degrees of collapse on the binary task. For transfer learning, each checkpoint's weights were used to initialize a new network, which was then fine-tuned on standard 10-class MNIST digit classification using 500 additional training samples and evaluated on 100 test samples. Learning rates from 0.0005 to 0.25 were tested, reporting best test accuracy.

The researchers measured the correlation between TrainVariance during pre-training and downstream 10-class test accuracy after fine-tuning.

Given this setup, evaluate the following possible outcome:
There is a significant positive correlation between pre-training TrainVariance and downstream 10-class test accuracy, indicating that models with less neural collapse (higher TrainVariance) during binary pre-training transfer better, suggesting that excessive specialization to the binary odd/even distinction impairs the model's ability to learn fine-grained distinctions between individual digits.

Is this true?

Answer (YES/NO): YES